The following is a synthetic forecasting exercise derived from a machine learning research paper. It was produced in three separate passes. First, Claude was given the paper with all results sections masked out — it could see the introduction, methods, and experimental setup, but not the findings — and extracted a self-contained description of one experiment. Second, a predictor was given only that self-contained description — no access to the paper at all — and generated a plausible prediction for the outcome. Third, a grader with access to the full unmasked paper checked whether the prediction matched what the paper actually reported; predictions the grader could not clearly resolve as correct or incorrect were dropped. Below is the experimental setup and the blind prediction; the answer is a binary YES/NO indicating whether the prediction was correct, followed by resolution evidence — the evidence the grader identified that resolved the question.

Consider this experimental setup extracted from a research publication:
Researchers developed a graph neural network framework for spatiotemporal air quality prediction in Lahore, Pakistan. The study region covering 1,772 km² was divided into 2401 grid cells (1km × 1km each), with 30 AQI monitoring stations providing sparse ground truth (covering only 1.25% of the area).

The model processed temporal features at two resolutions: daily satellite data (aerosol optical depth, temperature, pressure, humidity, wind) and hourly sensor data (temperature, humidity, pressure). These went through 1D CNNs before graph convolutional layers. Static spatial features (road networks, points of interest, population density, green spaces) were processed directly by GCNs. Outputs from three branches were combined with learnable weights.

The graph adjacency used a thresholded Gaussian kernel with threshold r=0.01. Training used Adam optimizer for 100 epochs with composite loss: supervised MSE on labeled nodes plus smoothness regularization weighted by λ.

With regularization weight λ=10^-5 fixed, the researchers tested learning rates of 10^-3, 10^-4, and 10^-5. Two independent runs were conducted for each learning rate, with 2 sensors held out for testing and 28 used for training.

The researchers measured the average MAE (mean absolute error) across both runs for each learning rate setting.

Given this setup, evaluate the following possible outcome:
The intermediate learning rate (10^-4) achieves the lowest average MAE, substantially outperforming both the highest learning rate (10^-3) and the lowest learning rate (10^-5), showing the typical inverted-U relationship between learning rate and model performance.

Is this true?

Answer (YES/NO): NO